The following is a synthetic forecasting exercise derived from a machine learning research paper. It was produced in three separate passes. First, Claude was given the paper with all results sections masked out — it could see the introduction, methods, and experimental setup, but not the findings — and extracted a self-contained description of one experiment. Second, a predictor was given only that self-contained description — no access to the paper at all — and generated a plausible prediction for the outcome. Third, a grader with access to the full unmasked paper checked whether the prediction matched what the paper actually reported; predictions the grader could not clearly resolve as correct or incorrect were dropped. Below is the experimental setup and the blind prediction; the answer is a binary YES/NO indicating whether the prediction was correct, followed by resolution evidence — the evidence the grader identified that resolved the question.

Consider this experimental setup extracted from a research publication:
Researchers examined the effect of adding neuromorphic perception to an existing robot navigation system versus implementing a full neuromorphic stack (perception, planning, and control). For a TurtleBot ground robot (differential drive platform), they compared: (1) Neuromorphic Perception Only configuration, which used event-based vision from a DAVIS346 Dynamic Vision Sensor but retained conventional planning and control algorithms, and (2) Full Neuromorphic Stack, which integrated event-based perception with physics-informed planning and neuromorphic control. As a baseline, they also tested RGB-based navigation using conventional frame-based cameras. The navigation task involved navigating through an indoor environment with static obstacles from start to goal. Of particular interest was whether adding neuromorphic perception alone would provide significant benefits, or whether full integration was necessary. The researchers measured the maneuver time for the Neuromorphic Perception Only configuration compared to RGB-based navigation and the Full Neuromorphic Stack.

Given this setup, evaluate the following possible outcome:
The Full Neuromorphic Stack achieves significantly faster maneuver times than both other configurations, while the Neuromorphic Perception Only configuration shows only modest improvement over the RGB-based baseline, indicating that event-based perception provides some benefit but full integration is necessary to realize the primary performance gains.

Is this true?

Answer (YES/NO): NO